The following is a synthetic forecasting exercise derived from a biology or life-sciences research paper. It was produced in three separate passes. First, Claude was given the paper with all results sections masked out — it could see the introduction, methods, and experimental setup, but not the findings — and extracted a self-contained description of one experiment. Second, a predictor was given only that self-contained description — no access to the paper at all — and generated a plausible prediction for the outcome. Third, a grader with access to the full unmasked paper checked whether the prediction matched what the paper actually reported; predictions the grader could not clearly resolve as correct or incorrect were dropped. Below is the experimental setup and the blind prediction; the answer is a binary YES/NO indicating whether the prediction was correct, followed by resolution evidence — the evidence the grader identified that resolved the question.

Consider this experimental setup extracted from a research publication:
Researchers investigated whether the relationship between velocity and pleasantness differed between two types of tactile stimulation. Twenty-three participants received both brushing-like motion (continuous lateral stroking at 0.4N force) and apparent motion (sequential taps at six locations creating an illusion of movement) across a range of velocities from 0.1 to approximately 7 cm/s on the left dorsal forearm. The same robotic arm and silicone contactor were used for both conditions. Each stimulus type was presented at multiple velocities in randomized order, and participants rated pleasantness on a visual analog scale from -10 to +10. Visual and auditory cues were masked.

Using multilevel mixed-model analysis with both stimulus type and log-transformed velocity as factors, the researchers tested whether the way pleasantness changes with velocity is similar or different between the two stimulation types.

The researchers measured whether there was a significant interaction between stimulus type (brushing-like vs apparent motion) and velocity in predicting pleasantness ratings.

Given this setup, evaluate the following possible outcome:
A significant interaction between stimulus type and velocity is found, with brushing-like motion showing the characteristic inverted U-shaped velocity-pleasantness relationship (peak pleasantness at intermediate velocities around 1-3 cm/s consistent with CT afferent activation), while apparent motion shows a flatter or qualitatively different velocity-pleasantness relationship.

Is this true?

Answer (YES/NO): NO